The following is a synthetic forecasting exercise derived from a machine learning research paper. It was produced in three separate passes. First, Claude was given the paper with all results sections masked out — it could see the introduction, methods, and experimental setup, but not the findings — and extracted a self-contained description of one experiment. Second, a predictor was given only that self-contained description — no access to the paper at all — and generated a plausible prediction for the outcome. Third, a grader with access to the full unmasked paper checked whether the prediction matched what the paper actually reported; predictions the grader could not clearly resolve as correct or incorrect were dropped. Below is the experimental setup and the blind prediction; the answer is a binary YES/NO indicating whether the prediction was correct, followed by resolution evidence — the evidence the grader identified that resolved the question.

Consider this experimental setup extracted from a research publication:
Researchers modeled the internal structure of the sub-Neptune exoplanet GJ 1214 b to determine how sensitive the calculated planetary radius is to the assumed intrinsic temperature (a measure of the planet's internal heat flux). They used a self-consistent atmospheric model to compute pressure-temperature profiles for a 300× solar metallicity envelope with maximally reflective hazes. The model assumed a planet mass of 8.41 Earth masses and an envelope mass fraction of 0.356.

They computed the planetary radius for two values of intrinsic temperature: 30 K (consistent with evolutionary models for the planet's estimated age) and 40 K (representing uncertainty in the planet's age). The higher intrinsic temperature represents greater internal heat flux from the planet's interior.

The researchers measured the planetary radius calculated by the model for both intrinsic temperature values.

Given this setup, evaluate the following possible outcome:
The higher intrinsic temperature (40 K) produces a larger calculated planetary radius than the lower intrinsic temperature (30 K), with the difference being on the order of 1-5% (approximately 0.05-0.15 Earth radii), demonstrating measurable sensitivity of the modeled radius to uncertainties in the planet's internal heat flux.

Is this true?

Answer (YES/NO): NO